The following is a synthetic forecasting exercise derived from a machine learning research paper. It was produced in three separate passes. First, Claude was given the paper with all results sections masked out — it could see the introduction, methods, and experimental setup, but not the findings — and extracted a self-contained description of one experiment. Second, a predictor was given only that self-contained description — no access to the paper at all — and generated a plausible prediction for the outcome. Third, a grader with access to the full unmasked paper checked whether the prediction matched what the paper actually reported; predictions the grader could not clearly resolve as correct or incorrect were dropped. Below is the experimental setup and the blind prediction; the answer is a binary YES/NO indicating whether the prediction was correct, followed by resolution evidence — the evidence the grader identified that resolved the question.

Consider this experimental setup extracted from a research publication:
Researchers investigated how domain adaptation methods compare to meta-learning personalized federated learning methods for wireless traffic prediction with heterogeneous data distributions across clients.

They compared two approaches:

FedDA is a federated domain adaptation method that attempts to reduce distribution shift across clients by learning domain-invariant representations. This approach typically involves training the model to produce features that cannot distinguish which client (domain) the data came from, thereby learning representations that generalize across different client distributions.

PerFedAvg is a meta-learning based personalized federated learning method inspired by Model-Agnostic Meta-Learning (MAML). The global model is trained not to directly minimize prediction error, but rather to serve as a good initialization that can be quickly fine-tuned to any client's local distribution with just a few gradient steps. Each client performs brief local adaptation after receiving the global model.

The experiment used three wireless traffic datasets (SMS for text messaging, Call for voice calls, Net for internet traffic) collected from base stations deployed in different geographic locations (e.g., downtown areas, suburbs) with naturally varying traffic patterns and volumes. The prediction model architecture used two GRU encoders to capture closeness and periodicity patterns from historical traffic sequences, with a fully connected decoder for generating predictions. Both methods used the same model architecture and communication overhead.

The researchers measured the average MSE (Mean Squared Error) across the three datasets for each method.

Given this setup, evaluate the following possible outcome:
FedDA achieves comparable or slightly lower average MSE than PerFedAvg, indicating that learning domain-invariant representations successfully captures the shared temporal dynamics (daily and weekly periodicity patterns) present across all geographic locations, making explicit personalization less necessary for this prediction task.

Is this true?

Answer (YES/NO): NO